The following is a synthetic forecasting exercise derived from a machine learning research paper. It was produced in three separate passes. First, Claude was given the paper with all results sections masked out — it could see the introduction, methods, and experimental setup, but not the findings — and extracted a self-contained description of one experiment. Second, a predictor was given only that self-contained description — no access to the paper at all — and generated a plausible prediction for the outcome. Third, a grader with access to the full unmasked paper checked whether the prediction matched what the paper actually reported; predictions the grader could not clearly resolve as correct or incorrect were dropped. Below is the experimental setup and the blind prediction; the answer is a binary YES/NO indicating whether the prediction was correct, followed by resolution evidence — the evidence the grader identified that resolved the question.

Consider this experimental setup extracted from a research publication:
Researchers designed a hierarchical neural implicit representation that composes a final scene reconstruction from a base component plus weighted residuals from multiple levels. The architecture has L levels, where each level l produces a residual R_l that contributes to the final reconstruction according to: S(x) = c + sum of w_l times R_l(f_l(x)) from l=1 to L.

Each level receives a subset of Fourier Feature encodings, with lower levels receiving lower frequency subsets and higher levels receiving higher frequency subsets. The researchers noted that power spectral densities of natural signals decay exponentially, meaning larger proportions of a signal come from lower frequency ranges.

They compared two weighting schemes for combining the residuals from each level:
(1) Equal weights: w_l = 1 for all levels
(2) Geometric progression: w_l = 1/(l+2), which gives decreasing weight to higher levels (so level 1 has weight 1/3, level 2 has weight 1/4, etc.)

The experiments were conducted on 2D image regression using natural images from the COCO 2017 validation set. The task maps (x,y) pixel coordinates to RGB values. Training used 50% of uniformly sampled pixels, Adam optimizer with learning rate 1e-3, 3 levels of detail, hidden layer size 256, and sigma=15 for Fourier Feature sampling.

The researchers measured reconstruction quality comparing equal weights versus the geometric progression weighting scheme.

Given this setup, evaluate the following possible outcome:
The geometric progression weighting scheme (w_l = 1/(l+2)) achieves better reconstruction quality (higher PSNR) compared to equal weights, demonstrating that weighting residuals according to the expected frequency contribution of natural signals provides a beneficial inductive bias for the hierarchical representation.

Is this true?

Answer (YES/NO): NO